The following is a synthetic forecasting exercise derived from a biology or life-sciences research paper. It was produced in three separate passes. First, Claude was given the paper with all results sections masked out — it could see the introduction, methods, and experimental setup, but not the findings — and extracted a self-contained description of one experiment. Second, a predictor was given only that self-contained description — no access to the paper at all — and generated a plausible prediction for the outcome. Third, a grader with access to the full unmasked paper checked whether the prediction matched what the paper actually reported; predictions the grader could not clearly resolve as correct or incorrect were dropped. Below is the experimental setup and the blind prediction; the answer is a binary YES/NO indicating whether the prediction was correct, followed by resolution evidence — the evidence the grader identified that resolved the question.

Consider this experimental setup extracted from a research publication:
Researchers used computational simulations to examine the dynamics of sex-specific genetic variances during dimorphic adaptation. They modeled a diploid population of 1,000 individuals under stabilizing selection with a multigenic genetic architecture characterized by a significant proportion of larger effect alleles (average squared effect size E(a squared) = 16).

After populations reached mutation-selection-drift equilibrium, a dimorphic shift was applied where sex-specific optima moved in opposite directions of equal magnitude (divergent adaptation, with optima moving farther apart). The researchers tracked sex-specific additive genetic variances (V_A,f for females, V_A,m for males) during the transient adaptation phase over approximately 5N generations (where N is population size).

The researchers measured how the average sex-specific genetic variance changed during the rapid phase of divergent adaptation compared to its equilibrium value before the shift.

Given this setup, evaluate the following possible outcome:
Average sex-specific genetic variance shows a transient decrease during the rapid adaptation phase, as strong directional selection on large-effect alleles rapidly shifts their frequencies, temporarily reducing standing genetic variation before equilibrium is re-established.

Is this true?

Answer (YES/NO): NO